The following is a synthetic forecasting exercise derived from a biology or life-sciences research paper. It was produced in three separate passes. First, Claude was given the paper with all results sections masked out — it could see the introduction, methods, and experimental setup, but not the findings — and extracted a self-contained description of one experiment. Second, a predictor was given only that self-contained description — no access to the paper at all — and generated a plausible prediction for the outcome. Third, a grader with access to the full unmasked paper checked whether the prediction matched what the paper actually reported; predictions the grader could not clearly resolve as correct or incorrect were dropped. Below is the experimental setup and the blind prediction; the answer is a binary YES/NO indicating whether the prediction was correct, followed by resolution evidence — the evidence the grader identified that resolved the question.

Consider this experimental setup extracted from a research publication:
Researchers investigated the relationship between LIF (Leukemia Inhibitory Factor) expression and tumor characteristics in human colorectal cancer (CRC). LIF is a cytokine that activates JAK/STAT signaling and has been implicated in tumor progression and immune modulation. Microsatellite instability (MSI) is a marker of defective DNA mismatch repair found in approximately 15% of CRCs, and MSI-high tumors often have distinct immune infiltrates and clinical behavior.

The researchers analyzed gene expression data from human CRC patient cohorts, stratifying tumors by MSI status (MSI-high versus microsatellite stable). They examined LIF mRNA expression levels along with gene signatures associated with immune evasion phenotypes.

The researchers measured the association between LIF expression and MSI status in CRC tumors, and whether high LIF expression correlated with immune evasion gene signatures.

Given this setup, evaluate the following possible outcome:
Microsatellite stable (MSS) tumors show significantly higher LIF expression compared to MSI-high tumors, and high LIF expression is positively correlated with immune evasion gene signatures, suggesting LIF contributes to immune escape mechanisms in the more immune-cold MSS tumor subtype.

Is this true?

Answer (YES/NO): NO